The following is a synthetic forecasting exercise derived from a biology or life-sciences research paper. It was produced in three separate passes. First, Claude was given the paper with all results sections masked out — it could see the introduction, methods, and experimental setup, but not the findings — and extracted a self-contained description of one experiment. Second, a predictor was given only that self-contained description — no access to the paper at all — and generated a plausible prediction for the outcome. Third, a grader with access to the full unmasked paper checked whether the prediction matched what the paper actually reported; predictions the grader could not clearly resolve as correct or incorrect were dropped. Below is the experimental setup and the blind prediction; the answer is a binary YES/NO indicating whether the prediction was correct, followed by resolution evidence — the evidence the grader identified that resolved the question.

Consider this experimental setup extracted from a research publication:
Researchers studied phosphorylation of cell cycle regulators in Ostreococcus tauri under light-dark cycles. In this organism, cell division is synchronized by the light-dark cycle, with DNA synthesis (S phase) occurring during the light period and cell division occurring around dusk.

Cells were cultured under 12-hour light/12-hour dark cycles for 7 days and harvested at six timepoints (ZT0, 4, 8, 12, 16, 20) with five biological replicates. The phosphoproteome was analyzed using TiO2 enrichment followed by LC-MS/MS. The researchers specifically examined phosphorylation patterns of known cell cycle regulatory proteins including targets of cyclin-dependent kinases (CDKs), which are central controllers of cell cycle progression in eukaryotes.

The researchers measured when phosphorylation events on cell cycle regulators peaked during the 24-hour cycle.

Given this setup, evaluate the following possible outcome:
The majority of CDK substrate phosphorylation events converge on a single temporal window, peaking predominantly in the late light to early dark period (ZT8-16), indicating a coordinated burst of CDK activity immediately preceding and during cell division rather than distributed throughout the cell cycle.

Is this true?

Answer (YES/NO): YES